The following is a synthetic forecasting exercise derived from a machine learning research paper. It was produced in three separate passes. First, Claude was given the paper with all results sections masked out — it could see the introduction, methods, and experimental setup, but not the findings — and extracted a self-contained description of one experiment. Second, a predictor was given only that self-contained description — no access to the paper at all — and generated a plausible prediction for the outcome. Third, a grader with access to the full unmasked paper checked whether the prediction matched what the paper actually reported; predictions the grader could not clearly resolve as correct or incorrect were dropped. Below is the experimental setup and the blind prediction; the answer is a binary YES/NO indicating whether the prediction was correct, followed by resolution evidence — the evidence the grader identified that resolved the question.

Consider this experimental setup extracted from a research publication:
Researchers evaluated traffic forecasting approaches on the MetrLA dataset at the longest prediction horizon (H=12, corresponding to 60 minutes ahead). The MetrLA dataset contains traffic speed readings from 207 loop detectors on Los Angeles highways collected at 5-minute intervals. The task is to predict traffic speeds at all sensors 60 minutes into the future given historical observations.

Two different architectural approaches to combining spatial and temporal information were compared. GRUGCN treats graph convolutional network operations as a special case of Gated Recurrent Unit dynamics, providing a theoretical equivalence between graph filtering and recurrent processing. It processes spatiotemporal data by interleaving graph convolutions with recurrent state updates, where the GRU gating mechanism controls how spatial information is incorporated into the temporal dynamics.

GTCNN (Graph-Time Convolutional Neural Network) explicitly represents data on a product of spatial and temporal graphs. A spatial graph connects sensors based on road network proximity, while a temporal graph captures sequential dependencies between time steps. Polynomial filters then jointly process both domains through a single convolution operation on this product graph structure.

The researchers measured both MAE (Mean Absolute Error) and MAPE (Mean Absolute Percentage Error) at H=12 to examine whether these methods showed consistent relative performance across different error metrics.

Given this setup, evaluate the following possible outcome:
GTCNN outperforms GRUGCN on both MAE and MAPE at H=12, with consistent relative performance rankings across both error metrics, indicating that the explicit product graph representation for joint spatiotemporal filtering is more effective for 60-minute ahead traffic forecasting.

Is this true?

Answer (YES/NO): NO